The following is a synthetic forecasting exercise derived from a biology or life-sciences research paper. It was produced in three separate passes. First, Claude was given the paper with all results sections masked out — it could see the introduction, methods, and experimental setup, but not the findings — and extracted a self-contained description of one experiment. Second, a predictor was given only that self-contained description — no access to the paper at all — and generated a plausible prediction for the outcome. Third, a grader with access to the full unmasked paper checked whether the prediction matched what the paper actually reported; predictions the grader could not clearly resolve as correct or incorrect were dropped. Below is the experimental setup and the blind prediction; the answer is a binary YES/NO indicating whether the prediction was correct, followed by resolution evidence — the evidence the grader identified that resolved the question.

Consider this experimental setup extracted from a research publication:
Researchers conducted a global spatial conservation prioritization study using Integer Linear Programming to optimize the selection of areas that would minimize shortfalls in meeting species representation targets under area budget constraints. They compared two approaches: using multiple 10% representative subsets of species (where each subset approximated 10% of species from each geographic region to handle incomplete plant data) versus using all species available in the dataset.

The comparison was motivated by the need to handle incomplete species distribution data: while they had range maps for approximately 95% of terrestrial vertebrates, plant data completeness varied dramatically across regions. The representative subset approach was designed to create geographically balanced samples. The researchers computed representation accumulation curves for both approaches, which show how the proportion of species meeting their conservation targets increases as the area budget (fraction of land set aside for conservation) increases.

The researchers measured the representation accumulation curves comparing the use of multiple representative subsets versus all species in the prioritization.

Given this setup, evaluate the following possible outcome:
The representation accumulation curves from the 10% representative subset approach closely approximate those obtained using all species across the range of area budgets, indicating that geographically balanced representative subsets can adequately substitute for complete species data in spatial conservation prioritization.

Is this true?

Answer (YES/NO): YES